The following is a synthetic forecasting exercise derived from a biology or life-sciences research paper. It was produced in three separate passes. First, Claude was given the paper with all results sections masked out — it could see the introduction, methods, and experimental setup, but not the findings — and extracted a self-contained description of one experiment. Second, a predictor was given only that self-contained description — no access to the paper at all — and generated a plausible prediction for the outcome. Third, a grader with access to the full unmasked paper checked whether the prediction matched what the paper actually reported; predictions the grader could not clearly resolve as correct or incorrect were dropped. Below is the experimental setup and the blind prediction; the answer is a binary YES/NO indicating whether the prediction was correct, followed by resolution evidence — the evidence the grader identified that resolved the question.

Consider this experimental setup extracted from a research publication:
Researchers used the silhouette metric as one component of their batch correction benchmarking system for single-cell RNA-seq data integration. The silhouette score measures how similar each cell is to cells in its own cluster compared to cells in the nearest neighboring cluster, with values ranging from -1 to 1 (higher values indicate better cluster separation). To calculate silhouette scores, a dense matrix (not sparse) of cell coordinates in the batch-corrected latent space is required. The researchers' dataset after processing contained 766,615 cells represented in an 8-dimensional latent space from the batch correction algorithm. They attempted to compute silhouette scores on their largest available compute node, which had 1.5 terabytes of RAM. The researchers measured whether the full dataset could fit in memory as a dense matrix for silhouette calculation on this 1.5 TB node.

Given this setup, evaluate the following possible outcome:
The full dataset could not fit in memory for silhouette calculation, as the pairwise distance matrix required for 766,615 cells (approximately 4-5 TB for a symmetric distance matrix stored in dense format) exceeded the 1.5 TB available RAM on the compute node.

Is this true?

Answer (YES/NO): YES